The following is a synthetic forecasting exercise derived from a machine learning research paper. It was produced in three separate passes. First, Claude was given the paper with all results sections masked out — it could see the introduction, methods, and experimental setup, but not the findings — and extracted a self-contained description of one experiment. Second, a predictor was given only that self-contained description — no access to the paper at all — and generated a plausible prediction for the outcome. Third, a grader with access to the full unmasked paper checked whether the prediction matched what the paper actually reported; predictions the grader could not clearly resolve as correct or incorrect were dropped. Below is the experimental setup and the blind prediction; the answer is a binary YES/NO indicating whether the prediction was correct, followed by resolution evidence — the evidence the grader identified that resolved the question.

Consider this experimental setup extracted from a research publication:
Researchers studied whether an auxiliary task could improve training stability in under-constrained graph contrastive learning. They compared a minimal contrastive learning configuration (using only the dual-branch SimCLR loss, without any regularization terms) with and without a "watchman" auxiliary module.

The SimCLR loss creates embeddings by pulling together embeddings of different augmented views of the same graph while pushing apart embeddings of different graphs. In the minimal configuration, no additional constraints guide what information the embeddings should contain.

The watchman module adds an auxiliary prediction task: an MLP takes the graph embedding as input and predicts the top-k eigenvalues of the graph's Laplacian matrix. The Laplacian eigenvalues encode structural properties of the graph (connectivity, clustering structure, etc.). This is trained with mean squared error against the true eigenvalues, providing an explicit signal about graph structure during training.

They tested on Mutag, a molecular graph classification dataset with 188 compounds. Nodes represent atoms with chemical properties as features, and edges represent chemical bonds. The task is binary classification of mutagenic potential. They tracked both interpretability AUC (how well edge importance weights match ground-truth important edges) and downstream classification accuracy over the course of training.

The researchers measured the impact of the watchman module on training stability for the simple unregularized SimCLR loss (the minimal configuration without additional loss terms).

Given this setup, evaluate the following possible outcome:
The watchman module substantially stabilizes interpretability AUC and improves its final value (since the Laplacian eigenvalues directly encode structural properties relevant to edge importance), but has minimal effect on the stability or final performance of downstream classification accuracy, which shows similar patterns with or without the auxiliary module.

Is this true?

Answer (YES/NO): NO